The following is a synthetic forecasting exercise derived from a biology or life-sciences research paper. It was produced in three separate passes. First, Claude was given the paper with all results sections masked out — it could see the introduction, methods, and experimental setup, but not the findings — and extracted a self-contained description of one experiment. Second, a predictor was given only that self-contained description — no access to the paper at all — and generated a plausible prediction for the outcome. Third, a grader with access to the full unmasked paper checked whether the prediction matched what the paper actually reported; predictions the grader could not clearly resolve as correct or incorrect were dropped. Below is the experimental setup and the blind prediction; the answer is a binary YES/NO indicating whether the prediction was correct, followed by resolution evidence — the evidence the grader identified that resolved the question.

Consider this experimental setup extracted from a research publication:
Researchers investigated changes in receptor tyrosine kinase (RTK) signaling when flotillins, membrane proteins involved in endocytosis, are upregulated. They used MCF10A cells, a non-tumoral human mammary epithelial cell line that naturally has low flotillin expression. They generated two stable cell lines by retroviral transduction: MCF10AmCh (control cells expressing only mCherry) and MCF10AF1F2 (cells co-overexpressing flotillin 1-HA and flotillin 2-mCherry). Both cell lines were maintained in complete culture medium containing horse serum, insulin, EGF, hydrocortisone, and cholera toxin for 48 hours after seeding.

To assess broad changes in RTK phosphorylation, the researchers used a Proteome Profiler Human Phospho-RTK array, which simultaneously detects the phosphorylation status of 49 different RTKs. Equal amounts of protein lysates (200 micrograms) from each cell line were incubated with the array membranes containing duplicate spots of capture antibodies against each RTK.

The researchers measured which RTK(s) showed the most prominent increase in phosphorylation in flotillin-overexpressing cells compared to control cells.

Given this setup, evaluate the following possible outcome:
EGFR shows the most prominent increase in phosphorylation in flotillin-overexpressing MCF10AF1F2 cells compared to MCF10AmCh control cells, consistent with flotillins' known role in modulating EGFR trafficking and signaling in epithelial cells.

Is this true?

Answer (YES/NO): NO